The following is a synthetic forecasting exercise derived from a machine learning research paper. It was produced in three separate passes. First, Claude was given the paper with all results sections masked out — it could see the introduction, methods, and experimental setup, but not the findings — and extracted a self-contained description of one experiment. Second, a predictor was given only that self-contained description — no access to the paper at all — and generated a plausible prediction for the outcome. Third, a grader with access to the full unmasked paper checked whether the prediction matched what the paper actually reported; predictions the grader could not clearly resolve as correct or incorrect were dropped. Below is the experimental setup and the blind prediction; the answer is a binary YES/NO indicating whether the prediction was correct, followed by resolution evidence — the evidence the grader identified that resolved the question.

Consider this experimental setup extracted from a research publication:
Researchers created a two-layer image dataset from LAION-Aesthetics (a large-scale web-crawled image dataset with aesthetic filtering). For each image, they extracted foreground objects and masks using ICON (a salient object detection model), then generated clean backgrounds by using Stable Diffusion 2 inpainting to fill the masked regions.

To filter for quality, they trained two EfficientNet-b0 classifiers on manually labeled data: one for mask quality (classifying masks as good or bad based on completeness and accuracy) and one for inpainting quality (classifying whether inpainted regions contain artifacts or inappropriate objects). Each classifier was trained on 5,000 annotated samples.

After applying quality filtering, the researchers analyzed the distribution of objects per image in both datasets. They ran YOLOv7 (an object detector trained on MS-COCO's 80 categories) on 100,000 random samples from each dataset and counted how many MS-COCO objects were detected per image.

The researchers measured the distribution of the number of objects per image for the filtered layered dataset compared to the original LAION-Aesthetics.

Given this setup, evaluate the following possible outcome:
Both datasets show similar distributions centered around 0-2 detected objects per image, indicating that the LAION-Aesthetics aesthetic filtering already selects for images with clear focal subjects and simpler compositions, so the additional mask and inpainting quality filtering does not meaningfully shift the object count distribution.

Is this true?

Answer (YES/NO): YES